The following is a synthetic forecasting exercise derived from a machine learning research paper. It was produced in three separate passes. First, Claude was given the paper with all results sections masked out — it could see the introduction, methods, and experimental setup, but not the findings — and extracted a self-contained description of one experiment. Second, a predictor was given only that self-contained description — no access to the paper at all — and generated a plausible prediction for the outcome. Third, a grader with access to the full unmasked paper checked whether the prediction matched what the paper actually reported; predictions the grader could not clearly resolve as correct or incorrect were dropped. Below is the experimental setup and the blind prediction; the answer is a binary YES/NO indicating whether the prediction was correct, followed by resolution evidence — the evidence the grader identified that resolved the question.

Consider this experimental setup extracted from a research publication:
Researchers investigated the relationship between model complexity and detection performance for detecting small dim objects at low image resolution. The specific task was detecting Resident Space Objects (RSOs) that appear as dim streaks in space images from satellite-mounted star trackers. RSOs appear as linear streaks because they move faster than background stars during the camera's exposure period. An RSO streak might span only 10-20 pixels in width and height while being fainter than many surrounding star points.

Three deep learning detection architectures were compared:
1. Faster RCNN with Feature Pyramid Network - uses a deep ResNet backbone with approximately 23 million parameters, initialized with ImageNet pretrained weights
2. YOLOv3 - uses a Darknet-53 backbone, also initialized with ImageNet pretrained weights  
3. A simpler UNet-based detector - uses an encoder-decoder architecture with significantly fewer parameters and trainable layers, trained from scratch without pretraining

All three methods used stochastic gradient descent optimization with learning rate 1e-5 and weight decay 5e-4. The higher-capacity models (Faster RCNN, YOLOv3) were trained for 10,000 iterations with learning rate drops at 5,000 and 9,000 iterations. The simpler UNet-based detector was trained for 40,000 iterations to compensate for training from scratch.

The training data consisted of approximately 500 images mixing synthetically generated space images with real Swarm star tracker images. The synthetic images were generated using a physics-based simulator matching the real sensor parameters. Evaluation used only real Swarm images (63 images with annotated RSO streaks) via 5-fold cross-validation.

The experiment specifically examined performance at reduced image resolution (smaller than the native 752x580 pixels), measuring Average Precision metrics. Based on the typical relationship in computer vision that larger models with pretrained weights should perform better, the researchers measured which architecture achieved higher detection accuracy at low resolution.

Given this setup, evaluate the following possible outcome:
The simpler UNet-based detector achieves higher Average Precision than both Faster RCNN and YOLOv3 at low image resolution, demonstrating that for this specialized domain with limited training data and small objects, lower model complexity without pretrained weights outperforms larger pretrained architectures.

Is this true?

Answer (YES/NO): NO